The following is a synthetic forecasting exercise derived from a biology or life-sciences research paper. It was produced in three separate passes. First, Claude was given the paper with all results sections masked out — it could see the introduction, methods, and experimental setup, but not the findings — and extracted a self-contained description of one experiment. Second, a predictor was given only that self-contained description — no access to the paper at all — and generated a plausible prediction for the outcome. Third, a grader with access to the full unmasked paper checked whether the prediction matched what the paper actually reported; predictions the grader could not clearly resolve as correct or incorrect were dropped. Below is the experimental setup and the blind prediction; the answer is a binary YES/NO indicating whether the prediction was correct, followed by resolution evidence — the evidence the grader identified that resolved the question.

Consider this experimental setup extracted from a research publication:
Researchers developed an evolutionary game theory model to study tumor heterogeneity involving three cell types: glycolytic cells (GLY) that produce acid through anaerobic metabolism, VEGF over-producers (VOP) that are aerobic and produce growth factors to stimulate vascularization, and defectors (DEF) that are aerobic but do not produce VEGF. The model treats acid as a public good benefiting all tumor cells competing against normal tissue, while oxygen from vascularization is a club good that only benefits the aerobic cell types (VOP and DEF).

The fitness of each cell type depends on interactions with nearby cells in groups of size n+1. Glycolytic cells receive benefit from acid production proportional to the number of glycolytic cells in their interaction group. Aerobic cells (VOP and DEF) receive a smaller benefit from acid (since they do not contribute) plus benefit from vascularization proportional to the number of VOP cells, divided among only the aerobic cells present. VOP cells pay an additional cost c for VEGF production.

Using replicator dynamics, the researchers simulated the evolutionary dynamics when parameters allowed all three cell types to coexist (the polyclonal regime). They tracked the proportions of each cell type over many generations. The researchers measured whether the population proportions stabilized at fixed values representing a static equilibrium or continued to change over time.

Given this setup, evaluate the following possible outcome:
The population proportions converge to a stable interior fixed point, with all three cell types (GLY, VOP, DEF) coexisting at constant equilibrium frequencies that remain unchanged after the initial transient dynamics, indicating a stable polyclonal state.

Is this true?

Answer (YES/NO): NO